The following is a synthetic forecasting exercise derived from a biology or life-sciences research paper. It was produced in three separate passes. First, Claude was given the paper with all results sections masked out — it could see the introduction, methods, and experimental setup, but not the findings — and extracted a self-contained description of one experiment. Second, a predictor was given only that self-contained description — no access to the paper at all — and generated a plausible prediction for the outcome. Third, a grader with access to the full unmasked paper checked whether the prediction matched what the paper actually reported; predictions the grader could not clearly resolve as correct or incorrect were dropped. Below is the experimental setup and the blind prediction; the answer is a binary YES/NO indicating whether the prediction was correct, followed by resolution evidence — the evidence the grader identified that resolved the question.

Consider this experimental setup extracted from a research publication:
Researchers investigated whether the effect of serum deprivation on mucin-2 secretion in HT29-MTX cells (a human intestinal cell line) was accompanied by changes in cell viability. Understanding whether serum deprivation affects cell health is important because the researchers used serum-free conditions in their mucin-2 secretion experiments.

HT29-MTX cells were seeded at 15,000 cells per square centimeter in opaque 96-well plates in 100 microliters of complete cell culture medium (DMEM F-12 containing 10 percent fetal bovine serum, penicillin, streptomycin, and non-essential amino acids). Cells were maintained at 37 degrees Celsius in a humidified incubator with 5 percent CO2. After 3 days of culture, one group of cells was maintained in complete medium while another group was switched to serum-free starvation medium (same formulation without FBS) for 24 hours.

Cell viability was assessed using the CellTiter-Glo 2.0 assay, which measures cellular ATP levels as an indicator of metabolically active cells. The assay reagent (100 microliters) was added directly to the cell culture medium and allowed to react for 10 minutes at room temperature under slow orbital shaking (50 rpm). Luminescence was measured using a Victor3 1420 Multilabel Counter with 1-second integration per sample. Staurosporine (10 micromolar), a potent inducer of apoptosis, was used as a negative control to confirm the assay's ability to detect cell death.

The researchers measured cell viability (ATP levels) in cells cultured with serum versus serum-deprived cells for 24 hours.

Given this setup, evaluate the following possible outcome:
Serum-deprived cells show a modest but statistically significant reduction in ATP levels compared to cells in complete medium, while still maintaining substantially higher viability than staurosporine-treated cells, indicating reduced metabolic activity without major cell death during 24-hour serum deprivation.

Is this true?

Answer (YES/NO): NO